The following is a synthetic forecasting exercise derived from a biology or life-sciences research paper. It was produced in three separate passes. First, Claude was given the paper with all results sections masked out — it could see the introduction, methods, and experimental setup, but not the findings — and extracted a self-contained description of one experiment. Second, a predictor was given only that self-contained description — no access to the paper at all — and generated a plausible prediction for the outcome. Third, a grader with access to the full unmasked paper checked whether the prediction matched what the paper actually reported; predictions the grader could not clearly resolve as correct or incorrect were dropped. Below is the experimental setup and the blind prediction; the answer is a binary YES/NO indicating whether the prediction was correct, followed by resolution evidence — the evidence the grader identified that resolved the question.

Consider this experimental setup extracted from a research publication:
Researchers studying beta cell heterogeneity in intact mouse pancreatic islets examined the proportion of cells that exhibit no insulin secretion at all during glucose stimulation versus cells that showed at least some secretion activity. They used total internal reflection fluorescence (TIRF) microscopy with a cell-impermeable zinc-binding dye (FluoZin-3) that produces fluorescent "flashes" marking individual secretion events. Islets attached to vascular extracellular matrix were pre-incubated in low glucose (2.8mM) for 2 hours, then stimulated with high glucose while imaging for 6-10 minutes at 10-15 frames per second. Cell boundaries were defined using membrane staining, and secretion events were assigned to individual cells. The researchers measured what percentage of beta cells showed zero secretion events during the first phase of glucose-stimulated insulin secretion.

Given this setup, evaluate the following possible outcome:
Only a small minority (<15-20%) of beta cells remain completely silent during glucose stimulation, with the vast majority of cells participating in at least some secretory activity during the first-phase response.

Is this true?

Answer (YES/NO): NO